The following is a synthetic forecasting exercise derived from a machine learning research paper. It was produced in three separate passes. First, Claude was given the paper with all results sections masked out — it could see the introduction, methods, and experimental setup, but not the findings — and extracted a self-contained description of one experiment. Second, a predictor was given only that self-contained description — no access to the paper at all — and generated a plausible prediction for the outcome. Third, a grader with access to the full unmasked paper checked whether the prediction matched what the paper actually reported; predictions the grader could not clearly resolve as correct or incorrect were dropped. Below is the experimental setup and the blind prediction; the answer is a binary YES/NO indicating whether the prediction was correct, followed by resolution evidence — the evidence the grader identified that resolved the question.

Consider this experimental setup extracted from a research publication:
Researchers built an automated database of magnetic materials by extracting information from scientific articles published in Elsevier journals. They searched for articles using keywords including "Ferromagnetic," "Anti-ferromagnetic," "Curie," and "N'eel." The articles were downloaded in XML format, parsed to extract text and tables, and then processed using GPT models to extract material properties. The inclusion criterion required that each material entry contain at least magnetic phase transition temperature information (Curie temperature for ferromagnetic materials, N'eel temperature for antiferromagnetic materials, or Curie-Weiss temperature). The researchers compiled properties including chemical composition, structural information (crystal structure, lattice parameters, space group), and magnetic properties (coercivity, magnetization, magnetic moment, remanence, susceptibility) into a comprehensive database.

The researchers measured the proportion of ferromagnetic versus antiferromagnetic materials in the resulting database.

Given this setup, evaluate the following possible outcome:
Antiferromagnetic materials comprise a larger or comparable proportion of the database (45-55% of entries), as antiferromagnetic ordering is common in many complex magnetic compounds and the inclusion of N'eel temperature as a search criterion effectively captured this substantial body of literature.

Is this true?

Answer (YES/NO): NO